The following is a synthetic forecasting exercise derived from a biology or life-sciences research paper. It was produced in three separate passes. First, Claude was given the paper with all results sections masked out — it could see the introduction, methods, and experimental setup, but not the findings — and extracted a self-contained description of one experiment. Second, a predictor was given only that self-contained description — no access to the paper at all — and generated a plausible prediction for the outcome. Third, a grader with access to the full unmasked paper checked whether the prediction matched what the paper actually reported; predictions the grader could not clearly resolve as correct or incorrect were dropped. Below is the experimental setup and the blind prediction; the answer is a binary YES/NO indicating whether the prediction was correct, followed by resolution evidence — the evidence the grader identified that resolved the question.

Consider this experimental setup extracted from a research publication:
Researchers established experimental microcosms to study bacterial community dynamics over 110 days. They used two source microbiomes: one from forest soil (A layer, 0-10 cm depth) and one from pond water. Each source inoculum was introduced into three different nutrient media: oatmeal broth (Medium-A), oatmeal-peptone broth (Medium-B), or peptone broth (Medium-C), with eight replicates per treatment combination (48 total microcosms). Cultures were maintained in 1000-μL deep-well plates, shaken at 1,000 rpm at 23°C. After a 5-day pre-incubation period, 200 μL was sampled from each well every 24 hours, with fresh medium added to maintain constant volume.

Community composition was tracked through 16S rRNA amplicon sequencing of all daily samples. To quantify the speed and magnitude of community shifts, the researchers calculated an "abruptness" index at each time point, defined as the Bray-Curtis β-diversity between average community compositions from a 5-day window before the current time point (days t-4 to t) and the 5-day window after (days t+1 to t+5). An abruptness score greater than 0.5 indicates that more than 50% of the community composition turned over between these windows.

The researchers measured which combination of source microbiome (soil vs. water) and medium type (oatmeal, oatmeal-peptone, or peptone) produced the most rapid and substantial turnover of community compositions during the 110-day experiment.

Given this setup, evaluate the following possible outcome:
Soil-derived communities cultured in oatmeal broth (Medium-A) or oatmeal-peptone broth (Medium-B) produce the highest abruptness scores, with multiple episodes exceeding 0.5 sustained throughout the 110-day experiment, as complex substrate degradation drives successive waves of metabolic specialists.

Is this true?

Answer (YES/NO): NO